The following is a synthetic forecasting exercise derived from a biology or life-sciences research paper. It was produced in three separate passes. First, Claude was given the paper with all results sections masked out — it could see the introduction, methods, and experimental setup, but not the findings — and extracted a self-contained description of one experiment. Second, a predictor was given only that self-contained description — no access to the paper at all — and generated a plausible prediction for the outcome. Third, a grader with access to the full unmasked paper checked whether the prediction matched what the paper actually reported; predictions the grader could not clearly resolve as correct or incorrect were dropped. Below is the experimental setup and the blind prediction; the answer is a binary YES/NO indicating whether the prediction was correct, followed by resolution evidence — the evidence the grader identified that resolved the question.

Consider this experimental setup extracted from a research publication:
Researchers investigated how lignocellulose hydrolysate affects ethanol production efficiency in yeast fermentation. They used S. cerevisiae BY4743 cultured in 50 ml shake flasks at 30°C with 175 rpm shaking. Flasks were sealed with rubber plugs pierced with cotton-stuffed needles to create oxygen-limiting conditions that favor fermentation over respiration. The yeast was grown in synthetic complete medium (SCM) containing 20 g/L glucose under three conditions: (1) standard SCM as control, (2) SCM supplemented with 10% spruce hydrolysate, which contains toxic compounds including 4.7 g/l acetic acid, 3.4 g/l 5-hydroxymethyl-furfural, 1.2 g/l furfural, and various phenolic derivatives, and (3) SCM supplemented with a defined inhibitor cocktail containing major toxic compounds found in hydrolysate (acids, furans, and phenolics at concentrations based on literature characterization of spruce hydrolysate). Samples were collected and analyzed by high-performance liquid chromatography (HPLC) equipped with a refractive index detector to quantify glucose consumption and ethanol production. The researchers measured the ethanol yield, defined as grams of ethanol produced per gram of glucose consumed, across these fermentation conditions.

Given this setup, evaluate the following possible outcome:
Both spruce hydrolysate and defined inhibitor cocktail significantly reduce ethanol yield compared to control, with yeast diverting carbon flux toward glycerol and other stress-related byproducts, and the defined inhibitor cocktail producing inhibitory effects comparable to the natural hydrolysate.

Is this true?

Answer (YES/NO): NO